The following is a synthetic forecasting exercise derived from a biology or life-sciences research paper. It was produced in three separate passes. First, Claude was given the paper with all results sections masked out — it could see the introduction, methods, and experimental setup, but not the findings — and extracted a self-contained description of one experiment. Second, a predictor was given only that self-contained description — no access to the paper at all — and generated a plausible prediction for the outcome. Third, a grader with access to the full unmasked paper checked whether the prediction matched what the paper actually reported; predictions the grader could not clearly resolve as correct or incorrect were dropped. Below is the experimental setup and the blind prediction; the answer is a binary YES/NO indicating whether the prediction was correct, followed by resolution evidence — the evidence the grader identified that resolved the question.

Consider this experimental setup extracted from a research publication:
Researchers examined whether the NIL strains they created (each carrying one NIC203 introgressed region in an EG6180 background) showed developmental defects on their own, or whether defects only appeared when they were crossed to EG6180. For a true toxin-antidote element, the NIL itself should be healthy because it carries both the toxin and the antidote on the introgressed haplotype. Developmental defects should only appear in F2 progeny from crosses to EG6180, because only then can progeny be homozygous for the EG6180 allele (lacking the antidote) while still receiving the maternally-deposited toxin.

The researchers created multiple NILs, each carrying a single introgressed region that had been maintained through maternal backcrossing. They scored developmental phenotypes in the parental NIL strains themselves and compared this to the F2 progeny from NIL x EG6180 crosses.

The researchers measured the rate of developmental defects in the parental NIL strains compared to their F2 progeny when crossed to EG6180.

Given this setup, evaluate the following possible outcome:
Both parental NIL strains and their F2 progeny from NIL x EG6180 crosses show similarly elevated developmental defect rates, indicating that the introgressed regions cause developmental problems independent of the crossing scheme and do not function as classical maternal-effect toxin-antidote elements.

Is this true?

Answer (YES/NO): NO